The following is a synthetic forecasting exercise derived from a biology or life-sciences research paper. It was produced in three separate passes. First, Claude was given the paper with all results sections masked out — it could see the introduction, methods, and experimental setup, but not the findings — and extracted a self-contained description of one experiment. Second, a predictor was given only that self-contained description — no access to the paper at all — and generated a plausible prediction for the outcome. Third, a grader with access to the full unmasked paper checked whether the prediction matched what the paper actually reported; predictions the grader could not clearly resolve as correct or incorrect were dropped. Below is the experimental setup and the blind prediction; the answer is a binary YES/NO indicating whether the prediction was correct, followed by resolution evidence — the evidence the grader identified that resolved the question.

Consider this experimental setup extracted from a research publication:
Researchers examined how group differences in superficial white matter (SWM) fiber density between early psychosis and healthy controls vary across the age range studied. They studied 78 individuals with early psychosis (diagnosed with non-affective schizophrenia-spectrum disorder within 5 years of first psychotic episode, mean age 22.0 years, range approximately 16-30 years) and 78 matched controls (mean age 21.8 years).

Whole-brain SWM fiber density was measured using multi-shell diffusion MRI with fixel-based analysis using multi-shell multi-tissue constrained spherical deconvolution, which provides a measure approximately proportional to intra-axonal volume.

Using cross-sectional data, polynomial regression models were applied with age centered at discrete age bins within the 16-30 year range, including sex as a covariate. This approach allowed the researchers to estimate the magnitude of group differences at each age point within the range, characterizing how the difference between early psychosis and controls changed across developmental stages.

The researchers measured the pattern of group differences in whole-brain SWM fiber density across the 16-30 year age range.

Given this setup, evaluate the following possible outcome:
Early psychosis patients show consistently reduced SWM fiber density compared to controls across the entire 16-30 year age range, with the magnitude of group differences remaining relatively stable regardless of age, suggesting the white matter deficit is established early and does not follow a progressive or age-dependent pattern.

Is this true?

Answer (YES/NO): YES